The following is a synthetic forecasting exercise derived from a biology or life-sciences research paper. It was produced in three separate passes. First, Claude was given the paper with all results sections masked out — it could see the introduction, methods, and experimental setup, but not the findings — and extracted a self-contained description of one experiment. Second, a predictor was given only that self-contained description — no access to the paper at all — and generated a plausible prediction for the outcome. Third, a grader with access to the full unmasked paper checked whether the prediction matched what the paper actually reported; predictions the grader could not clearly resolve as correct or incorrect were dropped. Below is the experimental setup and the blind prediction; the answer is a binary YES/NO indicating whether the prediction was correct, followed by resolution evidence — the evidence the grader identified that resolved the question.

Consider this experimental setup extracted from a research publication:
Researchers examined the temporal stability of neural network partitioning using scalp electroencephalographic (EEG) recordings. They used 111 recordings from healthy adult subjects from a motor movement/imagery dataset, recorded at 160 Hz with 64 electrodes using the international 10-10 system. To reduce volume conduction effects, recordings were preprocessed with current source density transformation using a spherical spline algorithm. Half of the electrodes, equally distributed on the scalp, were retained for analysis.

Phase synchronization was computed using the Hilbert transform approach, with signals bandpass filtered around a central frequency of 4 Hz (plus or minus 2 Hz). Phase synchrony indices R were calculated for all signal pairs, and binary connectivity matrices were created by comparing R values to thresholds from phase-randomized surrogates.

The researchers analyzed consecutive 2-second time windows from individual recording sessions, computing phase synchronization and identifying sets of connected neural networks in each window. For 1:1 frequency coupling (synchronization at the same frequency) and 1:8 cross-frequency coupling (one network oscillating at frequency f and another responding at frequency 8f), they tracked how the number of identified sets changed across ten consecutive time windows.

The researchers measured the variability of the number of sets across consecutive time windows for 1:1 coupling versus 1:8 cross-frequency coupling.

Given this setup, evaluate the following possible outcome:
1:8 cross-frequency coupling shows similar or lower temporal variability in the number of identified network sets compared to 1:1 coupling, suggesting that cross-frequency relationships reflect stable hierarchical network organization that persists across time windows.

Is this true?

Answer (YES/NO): NO